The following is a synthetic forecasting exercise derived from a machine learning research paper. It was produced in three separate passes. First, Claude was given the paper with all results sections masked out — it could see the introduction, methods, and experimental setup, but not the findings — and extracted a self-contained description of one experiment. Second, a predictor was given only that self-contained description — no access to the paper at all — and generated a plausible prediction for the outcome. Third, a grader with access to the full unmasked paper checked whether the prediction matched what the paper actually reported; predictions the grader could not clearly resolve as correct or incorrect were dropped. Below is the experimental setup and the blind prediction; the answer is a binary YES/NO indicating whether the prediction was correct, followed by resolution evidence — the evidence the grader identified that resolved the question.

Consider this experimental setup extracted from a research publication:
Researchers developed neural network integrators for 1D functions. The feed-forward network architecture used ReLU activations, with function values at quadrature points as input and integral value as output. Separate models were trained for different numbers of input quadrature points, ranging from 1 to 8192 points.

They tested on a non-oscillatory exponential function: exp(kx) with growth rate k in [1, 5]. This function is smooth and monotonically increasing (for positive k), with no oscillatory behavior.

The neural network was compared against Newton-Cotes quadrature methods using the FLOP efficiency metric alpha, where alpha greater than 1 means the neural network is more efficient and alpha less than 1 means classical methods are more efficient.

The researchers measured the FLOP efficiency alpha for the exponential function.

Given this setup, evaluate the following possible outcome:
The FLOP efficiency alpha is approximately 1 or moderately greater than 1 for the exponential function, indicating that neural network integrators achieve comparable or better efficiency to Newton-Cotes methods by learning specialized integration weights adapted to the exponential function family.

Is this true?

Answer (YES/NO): NO